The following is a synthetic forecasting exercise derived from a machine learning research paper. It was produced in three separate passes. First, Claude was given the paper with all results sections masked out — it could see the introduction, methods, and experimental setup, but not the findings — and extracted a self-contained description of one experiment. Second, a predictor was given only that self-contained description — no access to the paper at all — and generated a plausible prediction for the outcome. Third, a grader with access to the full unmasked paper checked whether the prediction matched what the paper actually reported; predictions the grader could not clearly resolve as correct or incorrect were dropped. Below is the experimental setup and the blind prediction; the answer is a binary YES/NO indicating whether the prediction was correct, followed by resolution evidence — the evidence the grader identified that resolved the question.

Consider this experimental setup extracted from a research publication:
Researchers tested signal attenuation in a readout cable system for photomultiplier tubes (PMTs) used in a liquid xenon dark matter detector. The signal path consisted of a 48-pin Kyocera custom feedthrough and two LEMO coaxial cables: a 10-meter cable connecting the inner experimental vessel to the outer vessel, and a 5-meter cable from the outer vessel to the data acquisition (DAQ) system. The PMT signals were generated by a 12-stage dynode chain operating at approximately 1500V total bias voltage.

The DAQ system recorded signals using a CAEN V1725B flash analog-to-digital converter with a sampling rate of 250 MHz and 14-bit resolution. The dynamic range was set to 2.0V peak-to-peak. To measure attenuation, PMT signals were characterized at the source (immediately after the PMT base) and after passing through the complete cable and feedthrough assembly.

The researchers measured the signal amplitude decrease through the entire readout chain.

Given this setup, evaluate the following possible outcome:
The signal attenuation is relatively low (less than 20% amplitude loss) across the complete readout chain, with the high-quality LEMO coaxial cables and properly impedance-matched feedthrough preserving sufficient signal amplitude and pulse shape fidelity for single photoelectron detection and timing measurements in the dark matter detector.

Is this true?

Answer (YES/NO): NO